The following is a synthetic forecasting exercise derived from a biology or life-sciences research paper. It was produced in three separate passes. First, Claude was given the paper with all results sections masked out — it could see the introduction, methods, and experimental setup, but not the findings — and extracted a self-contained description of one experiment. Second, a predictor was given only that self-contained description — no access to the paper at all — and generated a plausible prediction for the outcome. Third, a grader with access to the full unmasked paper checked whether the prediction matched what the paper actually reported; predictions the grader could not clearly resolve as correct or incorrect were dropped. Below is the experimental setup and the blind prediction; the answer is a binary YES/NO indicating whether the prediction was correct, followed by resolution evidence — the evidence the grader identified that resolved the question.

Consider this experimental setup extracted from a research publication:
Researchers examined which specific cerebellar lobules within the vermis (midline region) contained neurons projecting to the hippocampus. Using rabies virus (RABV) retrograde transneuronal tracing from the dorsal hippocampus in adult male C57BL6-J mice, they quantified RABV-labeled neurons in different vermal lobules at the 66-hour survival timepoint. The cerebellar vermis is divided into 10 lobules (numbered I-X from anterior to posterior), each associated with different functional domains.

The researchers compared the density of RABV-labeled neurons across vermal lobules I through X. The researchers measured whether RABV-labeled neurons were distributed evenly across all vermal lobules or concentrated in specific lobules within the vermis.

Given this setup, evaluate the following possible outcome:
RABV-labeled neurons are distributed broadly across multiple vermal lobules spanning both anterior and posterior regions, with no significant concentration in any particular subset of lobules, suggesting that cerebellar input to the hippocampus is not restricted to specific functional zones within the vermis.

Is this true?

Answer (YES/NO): NO